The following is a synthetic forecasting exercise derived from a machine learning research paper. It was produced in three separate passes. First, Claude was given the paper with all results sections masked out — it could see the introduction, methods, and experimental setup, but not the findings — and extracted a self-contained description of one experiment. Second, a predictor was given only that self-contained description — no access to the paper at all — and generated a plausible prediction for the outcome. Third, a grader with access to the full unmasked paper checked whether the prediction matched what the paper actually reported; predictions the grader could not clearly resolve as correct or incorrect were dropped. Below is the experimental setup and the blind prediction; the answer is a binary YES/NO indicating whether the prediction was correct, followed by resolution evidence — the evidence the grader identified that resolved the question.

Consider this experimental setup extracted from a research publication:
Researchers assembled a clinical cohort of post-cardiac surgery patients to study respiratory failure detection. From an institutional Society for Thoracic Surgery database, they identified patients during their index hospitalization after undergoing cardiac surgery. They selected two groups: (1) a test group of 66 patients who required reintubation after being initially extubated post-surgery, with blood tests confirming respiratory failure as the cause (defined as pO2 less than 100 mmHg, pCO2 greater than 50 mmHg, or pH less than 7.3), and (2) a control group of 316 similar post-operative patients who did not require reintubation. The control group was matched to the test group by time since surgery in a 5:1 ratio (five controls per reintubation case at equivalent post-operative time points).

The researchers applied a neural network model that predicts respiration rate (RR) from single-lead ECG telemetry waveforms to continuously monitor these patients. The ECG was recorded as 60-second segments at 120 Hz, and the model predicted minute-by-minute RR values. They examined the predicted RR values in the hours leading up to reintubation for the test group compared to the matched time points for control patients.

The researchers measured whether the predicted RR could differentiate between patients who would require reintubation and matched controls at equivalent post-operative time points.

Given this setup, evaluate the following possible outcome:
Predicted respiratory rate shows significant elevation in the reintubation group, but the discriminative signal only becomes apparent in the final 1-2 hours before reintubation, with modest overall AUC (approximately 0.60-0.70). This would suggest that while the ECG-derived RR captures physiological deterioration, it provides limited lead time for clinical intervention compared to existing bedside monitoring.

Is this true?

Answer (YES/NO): NO